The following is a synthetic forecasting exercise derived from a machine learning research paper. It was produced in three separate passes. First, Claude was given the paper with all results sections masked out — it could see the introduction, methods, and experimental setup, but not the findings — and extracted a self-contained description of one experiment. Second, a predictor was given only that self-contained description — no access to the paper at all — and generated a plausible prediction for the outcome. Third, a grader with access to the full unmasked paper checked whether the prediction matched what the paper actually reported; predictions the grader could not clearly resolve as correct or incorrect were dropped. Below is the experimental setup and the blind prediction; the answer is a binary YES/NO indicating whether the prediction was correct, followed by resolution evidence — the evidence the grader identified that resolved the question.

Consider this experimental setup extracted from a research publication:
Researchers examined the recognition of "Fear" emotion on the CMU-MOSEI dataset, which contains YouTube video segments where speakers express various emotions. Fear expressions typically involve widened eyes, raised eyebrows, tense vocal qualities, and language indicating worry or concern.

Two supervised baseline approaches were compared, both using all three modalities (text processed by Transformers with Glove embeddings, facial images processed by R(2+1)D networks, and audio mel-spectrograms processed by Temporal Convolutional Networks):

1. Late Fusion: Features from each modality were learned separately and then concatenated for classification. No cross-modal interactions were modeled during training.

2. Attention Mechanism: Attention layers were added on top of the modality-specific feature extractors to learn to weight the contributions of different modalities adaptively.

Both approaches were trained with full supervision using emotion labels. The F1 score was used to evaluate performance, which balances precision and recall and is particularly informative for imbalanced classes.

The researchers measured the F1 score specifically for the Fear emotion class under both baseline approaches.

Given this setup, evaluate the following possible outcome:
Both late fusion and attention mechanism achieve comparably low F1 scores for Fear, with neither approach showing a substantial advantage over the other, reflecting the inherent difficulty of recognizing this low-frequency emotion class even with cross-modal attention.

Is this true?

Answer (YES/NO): NO